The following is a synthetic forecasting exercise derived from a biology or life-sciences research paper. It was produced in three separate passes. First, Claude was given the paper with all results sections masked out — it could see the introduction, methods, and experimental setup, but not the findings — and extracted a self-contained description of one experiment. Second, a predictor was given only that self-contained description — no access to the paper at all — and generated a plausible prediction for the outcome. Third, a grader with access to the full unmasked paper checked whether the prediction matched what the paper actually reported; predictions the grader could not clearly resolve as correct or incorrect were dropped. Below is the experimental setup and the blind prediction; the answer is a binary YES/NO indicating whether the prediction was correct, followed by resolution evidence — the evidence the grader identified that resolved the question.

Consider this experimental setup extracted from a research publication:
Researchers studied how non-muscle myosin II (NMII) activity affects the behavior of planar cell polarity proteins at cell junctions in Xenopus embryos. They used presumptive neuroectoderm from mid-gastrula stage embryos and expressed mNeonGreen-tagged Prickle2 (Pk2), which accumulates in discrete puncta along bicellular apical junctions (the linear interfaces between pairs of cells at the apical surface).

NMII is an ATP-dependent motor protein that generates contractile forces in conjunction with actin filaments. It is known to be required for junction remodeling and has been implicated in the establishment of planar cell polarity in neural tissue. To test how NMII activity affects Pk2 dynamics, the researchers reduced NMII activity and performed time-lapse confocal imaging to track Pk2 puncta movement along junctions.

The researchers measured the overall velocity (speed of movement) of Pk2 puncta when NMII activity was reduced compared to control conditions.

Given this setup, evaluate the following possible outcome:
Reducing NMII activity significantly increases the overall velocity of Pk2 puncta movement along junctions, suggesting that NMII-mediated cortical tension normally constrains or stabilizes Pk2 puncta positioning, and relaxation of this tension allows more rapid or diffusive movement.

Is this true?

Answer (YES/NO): YES